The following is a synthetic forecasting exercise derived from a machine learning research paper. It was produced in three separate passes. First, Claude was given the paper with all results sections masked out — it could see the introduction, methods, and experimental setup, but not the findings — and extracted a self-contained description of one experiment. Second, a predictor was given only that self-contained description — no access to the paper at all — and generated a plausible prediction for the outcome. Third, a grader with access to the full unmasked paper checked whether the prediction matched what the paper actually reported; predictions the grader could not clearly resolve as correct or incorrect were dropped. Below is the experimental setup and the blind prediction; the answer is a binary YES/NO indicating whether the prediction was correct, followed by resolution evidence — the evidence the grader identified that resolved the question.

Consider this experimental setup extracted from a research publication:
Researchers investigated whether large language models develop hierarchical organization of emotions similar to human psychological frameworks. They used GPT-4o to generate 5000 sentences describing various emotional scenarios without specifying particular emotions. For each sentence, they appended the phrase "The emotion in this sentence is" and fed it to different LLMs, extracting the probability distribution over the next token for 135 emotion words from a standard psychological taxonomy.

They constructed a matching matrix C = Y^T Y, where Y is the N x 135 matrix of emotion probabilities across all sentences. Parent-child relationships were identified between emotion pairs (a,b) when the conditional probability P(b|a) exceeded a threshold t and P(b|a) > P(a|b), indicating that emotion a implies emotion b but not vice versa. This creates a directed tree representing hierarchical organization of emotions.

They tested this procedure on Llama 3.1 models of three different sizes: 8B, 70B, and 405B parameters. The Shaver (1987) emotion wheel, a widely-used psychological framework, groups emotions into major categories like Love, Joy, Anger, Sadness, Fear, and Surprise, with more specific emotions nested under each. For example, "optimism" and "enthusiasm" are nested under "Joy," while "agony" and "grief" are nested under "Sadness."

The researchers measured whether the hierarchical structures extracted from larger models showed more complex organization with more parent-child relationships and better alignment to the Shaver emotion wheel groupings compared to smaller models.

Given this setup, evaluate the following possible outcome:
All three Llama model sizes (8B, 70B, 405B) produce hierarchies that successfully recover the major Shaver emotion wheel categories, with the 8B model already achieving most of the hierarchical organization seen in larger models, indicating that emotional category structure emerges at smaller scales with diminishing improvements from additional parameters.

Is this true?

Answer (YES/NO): NO